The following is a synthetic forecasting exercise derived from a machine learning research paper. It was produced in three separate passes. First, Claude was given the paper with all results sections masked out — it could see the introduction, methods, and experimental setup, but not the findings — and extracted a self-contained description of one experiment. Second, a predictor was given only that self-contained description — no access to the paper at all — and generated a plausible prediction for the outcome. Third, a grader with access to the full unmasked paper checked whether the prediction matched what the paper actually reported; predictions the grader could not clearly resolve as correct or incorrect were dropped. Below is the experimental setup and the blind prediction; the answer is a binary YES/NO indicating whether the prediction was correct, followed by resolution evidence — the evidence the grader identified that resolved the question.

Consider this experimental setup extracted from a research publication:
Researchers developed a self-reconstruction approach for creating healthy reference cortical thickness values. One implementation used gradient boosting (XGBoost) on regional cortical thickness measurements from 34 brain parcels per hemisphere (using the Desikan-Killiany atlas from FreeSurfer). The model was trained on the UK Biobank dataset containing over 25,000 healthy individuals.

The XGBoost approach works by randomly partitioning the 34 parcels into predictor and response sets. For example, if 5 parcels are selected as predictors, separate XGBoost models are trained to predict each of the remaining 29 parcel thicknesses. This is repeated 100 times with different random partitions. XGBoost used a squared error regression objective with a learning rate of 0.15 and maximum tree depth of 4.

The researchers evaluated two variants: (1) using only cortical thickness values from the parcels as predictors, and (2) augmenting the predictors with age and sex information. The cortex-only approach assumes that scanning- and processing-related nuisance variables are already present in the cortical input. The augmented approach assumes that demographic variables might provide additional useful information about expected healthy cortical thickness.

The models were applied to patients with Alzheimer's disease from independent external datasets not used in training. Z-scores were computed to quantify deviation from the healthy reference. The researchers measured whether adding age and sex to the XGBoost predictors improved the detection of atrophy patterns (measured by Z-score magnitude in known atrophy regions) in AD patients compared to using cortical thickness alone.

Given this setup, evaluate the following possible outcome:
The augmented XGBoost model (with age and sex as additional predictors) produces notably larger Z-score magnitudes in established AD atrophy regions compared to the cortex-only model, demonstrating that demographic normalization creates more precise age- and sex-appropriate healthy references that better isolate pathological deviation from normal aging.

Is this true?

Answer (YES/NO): NO